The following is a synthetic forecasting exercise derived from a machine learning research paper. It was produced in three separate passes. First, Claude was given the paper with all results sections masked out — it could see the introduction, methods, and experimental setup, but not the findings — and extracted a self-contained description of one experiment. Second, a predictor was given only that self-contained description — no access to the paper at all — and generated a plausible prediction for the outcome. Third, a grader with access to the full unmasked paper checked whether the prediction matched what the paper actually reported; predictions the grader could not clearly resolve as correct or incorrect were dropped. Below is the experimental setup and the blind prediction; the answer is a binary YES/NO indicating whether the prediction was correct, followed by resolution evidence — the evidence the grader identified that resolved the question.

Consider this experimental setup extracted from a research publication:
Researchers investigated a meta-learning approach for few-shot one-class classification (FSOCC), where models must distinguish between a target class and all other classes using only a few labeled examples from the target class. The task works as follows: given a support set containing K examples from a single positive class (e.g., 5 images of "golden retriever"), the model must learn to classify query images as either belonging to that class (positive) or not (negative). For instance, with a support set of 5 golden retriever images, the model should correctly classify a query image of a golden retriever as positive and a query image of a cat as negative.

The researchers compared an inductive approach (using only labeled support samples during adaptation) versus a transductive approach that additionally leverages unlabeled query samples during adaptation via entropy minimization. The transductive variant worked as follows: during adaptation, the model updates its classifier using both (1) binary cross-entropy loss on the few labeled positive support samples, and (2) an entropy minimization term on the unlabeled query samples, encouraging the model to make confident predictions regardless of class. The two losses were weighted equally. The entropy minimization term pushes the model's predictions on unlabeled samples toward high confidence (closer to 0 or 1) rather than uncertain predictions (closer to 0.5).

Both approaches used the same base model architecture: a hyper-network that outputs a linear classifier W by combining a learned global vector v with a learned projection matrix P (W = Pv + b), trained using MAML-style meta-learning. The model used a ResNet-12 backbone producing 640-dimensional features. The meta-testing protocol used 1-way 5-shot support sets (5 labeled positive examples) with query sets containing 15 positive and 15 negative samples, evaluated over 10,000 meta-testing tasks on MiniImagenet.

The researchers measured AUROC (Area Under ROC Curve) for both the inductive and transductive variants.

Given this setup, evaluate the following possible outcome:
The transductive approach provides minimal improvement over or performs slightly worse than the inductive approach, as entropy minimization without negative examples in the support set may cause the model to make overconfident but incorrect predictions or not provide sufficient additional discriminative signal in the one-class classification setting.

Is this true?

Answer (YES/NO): YES